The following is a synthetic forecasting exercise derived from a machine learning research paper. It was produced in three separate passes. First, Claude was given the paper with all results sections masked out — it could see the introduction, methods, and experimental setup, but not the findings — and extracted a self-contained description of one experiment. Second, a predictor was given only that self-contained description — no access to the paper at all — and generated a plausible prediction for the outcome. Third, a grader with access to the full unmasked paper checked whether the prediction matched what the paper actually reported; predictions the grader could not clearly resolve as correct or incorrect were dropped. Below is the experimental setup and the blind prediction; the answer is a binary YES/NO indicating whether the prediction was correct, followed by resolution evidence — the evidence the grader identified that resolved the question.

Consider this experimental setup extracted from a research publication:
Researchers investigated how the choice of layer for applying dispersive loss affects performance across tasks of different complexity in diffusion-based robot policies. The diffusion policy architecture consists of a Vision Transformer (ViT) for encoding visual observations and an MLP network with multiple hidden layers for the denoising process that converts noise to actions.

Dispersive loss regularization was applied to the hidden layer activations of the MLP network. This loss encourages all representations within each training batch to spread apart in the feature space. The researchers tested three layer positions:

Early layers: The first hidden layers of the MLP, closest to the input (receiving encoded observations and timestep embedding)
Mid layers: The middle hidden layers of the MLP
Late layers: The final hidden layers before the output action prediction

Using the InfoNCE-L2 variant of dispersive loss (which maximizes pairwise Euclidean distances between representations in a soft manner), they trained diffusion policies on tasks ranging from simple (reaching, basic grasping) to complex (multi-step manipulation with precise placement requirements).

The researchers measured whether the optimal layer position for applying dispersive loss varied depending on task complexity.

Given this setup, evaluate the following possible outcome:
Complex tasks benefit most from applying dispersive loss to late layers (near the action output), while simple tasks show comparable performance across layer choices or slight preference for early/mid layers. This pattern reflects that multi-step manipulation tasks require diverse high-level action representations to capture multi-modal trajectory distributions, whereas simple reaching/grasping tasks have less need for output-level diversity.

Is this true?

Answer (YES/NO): NO